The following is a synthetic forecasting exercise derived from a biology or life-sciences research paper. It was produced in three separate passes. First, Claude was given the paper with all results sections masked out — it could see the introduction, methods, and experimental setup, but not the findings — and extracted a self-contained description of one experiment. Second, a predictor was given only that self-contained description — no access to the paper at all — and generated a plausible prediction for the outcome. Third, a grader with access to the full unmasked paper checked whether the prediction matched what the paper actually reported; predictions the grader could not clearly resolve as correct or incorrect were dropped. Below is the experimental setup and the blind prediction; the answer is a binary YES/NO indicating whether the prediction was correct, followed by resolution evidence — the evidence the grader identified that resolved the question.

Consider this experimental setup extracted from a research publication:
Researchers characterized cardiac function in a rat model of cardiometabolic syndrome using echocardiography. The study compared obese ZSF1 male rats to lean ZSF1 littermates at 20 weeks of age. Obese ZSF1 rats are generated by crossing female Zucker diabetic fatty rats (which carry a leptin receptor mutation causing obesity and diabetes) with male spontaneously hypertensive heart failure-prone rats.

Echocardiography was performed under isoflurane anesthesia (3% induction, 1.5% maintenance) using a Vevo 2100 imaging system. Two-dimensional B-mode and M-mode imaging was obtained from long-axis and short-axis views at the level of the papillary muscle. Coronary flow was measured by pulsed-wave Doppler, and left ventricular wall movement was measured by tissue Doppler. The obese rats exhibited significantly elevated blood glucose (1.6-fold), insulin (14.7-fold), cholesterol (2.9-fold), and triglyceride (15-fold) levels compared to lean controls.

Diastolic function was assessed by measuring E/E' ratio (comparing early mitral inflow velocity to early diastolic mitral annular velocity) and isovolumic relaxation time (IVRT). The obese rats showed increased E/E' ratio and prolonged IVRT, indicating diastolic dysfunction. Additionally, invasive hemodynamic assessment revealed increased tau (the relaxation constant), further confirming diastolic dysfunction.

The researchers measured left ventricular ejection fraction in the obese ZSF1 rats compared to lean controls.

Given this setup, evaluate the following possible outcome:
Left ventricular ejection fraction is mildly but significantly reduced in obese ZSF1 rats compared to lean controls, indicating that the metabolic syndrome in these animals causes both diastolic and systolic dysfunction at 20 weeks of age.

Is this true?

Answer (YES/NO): NO